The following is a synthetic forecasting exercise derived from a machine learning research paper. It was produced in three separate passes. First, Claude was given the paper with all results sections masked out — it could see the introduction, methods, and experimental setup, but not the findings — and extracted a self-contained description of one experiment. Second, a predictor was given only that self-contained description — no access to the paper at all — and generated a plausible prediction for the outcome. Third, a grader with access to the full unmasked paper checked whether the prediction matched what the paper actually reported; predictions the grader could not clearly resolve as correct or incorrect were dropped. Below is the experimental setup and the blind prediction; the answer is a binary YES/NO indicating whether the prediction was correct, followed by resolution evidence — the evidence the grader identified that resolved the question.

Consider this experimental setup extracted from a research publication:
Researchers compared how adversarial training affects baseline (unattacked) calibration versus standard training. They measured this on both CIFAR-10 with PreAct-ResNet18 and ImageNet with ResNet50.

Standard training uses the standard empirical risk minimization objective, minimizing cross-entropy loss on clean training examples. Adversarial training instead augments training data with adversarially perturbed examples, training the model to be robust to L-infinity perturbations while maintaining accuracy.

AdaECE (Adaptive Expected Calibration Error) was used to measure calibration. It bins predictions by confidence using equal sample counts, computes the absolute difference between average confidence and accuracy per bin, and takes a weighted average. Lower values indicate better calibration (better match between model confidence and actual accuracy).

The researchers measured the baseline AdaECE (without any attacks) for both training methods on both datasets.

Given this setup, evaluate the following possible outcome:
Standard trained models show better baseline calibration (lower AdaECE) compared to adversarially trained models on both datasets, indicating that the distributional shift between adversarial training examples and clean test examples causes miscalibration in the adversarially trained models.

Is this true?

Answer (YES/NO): YES